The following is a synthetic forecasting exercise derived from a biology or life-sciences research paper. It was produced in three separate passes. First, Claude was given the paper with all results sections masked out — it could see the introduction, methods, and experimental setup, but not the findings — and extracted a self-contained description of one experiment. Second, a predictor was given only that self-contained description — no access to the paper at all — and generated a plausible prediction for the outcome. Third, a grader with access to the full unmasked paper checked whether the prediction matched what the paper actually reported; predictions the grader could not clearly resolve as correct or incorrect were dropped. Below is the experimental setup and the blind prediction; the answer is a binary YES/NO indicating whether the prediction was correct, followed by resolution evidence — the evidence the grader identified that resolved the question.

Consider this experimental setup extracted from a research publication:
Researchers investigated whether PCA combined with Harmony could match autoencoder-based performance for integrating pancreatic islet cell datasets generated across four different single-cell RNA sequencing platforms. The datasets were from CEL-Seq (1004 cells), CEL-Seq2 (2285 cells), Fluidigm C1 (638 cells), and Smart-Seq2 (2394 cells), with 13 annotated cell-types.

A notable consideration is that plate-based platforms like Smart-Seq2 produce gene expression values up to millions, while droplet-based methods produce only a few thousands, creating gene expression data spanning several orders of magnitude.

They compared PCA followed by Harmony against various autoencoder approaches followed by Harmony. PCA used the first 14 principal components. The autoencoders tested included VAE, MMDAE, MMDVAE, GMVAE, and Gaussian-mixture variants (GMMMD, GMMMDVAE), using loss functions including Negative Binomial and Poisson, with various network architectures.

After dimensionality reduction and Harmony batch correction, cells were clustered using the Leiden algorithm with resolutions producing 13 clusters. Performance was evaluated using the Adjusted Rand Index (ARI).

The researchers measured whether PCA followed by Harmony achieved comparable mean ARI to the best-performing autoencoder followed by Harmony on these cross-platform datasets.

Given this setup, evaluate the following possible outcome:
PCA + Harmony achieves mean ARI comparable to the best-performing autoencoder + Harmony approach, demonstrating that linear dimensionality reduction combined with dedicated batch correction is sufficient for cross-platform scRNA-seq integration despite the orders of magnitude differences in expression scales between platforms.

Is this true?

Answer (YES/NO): YES